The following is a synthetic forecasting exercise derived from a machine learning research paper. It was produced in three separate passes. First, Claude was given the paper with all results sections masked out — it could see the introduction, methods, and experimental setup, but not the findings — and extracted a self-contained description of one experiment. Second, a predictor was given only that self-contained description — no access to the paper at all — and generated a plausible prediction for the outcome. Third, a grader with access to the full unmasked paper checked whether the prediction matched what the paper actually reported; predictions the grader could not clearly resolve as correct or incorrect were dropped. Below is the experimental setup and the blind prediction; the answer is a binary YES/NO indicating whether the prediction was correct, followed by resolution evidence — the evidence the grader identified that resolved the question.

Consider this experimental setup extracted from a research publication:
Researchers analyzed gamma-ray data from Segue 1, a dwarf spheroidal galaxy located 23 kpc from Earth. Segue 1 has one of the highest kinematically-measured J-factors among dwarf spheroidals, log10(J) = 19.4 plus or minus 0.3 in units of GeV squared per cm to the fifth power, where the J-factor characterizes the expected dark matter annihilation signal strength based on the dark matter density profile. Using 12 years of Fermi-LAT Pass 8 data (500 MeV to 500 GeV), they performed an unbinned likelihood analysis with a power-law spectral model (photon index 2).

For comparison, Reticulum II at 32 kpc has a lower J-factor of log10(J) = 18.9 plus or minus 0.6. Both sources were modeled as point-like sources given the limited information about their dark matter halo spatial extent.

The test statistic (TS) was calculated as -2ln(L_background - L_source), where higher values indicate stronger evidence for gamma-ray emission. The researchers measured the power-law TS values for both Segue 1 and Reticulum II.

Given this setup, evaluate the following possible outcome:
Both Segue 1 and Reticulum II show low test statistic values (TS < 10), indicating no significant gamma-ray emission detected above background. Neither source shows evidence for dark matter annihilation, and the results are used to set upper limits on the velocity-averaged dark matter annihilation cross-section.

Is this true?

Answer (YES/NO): NO